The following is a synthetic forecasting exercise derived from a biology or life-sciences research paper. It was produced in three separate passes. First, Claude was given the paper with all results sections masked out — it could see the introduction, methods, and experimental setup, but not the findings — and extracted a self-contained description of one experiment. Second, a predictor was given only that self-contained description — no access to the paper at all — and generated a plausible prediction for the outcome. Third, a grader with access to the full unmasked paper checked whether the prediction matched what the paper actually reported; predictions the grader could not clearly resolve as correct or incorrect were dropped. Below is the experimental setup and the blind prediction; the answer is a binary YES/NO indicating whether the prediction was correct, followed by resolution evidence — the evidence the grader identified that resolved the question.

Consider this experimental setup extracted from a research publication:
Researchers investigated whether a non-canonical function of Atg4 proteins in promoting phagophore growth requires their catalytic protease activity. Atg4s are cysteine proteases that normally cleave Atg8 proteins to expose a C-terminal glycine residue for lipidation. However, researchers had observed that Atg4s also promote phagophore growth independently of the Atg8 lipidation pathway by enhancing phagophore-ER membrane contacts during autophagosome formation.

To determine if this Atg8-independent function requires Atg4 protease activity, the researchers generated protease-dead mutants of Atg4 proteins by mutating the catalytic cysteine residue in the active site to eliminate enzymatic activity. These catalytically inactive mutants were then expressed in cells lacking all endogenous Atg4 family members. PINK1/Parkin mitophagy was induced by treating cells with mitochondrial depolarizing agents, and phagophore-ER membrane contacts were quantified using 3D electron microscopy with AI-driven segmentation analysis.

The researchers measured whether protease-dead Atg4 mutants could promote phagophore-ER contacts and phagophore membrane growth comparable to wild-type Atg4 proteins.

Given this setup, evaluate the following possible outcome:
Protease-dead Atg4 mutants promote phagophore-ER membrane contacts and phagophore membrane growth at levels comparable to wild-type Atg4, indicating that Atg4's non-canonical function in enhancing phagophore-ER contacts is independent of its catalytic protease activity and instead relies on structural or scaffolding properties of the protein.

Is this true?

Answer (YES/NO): YES